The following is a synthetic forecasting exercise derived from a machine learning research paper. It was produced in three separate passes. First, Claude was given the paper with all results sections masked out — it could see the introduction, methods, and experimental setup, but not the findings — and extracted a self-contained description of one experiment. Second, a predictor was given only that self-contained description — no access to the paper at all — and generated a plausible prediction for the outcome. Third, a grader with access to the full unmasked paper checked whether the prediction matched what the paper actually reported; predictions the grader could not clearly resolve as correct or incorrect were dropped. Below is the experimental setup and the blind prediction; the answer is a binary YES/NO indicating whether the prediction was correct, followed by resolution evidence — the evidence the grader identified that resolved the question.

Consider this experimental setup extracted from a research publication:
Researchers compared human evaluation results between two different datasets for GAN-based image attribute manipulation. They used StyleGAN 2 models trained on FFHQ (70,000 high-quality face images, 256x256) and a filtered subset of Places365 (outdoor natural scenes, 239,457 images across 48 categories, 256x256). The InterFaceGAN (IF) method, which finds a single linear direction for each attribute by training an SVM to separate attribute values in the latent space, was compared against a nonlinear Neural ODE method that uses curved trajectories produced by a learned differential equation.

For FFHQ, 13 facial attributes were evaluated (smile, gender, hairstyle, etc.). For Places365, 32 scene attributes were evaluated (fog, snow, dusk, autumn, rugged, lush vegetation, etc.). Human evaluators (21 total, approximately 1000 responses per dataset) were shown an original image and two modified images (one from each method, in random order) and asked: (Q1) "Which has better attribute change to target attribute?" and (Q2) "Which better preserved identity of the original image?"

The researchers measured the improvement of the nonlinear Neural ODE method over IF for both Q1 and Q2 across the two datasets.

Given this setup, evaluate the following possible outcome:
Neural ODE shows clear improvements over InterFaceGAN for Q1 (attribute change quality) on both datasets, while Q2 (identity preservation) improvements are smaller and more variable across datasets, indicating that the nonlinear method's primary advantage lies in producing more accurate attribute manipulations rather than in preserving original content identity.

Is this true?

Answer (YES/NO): YES